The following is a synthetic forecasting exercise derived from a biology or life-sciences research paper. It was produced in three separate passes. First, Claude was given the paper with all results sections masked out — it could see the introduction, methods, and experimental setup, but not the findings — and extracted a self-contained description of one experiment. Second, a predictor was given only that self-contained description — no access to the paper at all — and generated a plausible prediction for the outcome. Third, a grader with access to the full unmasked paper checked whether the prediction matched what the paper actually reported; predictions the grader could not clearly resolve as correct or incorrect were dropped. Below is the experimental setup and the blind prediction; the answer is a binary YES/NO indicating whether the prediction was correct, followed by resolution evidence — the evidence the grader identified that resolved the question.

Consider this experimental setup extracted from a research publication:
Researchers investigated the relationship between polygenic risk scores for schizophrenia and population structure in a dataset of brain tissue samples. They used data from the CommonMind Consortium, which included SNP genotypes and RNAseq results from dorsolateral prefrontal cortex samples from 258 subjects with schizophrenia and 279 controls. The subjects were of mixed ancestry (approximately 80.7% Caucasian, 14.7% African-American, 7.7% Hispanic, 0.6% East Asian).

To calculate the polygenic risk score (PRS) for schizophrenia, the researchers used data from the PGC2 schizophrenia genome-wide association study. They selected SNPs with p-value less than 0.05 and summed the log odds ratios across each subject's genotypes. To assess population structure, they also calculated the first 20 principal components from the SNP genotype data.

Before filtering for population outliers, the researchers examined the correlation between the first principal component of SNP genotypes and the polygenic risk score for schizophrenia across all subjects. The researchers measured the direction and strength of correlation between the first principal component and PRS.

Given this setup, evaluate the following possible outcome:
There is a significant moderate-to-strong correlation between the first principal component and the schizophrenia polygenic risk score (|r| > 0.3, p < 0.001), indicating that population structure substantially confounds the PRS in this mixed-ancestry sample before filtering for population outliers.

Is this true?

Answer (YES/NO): YES